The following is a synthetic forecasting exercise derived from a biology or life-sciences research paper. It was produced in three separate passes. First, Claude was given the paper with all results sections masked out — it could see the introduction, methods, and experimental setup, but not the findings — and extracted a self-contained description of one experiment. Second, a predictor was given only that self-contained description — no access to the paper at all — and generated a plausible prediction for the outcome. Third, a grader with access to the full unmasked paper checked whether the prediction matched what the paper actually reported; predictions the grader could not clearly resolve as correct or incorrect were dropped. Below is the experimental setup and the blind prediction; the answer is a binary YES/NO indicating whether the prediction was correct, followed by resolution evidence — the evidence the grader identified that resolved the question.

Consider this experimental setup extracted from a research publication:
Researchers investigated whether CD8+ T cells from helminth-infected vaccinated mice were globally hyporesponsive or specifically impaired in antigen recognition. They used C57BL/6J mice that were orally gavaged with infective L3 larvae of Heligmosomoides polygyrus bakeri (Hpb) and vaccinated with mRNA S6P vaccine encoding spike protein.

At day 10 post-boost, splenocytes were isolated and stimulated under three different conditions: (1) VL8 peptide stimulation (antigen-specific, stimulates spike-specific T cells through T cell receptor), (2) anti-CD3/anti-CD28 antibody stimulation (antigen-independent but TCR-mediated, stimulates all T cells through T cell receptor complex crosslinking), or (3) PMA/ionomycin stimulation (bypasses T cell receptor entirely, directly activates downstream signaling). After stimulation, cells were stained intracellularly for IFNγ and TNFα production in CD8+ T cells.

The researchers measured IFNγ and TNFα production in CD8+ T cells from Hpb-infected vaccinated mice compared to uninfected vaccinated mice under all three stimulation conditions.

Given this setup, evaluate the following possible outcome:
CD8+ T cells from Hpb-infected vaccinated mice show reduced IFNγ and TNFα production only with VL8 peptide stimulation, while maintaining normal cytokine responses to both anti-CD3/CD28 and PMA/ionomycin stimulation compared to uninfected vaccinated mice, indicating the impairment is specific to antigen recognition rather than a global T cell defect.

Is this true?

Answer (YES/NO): NO